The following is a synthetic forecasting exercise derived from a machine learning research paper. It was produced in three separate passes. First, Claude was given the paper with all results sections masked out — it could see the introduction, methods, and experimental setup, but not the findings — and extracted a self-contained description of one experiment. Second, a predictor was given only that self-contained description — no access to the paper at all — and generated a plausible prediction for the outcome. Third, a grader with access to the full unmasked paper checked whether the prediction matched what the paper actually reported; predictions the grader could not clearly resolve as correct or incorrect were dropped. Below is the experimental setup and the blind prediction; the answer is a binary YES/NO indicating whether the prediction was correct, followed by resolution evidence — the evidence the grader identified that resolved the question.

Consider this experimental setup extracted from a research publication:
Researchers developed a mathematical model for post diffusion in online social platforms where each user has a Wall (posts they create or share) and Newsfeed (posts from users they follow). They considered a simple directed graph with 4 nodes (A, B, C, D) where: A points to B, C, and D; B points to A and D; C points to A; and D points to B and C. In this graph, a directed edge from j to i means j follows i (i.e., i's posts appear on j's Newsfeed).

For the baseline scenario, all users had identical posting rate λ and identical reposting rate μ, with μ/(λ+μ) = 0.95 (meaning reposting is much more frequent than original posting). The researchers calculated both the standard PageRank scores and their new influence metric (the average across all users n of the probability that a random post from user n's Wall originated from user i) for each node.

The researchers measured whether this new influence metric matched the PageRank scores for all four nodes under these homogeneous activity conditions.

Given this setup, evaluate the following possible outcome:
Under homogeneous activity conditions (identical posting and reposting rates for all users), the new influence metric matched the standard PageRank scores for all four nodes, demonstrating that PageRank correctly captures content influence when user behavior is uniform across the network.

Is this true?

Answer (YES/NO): YES